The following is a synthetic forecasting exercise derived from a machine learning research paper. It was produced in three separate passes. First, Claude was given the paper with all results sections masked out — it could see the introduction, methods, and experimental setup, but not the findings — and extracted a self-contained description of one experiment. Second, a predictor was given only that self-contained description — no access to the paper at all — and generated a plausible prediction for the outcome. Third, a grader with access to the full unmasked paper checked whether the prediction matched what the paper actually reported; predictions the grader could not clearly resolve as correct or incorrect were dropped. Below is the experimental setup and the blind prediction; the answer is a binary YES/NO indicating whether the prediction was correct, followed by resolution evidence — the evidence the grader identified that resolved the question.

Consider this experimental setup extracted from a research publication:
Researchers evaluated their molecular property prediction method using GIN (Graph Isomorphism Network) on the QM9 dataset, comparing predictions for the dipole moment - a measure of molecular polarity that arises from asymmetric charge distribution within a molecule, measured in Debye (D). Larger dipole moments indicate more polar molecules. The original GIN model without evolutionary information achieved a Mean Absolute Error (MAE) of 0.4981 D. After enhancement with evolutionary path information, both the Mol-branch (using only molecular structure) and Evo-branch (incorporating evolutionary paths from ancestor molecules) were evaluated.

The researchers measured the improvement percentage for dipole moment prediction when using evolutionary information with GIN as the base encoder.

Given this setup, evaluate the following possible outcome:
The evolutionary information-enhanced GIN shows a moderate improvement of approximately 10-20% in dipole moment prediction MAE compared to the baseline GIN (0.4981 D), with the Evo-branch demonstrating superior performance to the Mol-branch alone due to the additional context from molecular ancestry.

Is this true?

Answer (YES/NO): NO